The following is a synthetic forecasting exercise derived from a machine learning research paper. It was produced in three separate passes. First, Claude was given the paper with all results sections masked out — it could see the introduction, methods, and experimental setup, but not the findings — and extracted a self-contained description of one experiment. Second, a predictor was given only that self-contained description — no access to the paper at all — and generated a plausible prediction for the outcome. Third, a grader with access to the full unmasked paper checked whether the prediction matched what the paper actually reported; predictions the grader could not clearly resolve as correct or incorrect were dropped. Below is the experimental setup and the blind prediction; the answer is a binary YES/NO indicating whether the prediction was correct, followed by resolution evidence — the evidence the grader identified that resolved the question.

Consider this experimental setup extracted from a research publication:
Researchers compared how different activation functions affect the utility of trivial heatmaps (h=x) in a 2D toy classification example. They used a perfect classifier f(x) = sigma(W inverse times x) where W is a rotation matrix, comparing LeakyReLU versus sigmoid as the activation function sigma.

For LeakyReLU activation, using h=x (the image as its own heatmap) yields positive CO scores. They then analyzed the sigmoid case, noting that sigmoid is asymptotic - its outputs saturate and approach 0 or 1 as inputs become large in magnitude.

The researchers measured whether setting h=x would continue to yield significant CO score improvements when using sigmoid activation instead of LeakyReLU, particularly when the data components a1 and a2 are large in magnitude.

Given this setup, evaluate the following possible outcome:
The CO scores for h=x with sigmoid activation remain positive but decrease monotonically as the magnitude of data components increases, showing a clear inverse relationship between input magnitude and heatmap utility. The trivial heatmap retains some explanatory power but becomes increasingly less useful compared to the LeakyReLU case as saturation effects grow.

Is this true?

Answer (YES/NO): NO